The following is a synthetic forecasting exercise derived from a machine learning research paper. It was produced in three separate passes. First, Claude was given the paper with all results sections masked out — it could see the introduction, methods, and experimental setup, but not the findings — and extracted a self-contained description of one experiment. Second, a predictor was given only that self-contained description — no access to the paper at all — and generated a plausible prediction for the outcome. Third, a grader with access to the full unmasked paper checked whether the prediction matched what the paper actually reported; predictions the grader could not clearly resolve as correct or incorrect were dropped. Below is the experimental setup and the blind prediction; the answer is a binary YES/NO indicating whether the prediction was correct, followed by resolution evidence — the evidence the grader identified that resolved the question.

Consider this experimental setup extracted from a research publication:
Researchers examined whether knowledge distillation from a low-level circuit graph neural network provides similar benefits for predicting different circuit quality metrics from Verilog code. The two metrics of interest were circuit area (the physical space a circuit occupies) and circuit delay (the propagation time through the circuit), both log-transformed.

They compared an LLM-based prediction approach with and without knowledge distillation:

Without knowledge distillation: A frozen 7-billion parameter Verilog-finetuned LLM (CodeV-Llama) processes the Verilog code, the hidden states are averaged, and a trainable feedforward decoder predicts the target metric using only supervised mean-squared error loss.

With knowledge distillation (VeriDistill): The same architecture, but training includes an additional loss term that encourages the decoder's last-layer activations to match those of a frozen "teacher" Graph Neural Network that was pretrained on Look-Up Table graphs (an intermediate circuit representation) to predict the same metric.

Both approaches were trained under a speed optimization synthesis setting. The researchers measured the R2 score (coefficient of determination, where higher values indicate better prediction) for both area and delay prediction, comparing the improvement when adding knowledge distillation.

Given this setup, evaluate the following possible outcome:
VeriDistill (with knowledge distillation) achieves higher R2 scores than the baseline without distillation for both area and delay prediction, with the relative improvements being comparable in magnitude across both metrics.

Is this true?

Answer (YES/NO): YES